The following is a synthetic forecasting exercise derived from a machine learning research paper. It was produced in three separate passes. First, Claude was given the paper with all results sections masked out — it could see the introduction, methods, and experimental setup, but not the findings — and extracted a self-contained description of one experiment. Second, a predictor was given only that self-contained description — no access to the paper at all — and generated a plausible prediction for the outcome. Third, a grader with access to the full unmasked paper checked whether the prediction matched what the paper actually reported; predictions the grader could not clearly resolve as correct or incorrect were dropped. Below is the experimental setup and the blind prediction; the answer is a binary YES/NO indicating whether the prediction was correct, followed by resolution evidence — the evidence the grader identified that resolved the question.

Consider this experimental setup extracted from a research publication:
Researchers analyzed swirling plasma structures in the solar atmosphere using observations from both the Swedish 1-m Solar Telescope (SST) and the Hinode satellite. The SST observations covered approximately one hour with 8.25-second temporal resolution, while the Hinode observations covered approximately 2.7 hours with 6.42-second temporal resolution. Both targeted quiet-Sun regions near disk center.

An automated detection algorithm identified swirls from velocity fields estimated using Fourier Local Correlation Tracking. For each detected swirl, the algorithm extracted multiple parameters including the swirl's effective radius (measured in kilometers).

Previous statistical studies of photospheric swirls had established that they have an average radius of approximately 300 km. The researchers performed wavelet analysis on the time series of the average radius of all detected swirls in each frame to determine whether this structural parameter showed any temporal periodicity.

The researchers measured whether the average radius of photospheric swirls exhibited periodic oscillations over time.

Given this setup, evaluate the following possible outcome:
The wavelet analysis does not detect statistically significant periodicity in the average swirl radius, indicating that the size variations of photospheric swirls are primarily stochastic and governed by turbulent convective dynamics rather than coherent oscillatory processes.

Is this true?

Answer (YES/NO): NO